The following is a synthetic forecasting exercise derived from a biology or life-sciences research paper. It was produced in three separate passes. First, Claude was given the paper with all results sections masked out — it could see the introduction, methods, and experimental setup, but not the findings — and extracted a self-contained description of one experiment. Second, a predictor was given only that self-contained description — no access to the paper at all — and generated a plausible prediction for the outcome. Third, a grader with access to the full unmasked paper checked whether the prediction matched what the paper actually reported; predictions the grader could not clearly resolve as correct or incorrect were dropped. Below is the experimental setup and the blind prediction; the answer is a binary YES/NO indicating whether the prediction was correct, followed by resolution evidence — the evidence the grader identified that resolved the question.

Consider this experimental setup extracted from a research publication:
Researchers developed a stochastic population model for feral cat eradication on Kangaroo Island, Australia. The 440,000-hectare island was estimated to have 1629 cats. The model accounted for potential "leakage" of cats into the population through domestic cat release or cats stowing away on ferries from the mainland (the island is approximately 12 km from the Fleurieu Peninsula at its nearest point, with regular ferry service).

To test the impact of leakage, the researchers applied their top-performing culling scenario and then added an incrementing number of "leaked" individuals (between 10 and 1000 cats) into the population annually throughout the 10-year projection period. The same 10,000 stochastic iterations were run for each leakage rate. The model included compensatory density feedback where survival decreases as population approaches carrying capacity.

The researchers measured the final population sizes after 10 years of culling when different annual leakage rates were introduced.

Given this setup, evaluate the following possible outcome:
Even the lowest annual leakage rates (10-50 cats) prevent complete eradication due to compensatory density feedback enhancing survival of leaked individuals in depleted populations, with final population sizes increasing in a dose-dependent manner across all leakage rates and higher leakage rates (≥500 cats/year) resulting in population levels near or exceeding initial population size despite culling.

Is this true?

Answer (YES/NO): NO